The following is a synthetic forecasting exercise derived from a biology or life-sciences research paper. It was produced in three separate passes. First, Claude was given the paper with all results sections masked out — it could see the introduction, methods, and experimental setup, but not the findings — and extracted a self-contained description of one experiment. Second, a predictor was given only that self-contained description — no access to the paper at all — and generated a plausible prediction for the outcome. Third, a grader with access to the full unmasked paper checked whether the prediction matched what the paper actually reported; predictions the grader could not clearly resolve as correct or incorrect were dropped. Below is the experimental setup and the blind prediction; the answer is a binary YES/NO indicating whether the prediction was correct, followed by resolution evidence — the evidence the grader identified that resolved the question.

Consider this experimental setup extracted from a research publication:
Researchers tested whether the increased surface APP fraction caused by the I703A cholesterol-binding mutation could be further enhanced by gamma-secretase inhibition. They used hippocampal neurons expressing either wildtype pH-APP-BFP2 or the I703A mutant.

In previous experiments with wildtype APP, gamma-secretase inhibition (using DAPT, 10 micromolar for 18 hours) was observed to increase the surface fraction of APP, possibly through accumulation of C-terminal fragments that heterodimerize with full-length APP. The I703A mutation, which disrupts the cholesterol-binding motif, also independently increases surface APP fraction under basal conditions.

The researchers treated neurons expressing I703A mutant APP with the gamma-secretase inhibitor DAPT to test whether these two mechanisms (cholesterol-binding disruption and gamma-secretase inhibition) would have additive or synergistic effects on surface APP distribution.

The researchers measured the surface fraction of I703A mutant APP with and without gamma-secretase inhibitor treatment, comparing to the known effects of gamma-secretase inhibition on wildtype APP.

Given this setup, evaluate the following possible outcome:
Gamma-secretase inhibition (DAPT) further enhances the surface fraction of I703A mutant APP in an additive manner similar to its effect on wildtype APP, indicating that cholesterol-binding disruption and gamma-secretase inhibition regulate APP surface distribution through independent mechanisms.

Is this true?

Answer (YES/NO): NO